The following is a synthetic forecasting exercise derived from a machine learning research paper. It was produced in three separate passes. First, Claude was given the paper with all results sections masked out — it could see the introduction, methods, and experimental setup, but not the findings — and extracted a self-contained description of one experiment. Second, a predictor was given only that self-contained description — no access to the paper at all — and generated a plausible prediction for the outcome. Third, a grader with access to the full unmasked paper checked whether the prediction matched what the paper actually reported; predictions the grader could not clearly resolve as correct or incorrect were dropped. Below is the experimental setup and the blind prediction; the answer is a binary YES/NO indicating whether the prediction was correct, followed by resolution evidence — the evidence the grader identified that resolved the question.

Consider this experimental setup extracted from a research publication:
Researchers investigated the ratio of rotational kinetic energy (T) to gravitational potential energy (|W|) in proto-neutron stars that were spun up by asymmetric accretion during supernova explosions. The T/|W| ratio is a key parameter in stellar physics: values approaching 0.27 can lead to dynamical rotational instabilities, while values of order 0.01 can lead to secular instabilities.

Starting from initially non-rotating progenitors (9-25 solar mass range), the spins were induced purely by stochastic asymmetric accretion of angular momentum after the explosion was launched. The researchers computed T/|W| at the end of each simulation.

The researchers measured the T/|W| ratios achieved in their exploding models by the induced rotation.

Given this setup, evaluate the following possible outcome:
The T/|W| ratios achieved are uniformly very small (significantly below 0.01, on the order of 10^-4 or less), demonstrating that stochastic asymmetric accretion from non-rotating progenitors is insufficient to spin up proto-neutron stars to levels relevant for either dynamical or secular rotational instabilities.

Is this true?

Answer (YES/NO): YES